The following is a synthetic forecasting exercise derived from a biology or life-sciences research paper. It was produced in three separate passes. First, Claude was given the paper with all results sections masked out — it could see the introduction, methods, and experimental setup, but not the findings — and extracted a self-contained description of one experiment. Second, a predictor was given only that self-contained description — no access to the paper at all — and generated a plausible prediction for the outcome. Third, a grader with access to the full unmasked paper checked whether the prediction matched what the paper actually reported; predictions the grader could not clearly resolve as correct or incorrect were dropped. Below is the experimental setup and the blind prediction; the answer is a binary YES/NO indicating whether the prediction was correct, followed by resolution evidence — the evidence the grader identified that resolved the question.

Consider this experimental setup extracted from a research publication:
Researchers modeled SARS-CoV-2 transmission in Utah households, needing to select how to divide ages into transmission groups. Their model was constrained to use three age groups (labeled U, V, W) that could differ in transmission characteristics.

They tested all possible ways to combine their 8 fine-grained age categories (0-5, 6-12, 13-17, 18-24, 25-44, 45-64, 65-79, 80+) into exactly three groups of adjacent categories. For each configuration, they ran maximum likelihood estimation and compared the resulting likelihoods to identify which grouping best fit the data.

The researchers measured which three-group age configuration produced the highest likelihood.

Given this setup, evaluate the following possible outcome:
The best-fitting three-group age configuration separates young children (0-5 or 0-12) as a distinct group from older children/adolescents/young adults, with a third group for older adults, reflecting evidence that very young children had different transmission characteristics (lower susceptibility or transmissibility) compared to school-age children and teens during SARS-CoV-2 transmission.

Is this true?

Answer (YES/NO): NO